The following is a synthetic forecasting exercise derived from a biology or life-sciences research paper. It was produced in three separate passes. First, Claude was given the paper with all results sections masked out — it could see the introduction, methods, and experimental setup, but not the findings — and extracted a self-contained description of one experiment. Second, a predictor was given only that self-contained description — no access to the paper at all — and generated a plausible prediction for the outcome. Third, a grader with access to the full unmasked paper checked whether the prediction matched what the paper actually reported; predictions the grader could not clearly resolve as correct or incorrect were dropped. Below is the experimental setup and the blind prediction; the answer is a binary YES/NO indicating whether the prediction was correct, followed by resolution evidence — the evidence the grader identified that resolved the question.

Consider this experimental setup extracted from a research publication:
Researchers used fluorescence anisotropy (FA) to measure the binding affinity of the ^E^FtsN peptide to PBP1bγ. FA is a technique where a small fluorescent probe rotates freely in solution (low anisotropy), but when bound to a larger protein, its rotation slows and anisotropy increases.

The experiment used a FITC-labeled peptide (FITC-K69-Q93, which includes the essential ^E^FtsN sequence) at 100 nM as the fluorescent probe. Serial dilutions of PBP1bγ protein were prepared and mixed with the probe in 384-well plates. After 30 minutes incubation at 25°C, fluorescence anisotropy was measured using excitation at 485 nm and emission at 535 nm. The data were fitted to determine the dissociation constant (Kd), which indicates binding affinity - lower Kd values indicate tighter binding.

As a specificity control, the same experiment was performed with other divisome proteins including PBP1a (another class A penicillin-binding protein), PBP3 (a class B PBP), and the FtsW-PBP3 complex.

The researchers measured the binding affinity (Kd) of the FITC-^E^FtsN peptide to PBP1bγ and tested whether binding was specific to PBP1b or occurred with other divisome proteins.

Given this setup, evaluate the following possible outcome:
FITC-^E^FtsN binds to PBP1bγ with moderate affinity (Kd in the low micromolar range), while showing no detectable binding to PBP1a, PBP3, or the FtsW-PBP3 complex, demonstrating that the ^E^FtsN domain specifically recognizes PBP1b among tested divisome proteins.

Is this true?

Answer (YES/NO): YES